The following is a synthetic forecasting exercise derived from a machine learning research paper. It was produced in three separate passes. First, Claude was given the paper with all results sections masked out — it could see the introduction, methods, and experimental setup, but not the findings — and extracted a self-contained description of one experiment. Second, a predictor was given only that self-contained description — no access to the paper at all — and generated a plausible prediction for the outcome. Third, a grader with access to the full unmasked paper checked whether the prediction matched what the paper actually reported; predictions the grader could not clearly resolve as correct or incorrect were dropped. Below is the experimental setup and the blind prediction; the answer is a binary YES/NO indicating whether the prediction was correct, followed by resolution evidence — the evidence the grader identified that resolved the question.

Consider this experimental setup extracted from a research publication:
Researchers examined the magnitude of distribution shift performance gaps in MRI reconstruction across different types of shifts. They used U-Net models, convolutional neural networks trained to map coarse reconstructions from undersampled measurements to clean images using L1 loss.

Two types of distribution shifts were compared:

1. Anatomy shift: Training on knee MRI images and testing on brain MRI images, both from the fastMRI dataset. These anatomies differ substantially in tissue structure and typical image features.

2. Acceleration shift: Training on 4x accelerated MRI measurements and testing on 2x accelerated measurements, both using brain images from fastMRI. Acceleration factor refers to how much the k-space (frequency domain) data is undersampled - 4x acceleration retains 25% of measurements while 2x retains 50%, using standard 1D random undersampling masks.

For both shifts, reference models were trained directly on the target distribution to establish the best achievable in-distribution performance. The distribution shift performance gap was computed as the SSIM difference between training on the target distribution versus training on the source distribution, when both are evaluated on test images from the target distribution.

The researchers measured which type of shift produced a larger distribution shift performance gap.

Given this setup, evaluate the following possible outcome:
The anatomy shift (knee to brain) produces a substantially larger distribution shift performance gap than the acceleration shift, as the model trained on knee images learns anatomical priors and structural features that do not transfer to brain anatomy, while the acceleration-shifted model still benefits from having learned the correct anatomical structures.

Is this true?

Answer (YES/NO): NO